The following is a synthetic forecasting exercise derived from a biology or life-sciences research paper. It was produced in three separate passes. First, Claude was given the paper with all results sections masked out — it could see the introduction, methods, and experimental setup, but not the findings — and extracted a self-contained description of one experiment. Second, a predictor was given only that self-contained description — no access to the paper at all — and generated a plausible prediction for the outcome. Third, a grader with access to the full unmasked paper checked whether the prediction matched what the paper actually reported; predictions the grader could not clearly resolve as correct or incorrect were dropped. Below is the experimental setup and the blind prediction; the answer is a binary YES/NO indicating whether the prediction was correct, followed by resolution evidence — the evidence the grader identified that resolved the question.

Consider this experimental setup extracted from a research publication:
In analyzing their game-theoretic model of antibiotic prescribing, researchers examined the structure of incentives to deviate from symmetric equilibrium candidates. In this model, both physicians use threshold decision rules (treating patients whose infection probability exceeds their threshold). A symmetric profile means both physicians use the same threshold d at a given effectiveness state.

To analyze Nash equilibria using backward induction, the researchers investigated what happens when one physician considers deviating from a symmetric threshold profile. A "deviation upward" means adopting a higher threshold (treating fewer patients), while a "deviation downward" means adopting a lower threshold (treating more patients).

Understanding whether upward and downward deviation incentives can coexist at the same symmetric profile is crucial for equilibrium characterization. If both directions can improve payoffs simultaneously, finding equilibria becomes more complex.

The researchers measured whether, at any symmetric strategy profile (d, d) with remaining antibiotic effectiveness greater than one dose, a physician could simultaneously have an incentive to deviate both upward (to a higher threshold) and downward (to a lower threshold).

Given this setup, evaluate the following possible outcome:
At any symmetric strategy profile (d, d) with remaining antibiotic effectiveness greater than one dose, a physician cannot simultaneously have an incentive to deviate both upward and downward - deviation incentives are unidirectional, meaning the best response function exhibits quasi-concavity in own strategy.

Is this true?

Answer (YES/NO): YES